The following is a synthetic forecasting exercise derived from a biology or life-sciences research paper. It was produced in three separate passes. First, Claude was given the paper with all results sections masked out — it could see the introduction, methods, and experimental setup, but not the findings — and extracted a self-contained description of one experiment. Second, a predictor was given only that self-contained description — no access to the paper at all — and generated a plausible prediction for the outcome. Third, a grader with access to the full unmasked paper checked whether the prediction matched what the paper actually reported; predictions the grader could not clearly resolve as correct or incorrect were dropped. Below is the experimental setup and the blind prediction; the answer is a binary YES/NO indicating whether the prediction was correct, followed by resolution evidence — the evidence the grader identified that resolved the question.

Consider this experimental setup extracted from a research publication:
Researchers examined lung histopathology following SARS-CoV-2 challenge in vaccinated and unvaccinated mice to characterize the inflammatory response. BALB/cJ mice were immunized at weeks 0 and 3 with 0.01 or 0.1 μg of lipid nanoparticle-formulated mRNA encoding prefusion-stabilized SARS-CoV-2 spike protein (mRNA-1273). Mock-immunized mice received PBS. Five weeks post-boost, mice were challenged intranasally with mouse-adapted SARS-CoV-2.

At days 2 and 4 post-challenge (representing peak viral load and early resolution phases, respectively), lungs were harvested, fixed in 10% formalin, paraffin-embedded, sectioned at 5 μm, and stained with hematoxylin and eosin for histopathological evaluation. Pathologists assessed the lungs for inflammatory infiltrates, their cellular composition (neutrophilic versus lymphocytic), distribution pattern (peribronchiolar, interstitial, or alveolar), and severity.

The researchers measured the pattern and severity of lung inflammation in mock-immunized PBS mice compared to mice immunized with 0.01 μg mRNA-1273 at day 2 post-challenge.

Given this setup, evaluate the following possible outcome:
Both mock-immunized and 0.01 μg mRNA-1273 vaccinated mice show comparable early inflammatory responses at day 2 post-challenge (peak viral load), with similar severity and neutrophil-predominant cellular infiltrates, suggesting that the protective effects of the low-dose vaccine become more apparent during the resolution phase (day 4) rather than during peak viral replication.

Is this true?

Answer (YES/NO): NO